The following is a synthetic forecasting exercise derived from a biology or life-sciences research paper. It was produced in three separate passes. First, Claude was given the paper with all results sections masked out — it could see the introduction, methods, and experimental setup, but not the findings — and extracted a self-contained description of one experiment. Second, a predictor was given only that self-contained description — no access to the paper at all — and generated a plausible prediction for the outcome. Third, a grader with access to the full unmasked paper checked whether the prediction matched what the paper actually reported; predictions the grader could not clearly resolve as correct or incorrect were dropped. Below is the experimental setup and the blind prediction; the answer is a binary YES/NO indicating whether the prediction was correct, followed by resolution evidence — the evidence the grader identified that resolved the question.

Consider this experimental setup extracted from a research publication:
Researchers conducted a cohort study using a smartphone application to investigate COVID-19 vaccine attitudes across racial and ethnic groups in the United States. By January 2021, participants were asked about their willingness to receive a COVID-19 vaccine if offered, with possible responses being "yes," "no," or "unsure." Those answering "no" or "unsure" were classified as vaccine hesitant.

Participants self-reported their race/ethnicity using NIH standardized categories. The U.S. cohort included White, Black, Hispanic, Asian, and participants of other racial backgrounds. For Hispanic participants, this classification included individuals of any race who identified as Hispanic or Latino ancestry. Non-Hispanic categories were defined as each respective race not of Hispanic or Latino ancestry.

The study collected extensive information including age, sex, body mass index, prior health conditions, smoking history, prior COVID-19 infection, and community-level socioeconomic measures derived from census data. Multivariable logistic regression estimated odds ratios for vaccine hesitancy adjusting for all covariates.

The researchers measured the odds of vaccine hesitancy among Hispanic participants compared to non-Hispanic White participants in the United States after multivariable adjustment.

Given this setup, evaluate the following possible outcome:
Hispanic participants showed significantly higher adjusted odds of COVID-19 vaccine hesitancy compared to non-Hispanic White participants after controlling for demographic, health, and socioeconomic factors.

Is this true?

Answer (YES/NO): YES